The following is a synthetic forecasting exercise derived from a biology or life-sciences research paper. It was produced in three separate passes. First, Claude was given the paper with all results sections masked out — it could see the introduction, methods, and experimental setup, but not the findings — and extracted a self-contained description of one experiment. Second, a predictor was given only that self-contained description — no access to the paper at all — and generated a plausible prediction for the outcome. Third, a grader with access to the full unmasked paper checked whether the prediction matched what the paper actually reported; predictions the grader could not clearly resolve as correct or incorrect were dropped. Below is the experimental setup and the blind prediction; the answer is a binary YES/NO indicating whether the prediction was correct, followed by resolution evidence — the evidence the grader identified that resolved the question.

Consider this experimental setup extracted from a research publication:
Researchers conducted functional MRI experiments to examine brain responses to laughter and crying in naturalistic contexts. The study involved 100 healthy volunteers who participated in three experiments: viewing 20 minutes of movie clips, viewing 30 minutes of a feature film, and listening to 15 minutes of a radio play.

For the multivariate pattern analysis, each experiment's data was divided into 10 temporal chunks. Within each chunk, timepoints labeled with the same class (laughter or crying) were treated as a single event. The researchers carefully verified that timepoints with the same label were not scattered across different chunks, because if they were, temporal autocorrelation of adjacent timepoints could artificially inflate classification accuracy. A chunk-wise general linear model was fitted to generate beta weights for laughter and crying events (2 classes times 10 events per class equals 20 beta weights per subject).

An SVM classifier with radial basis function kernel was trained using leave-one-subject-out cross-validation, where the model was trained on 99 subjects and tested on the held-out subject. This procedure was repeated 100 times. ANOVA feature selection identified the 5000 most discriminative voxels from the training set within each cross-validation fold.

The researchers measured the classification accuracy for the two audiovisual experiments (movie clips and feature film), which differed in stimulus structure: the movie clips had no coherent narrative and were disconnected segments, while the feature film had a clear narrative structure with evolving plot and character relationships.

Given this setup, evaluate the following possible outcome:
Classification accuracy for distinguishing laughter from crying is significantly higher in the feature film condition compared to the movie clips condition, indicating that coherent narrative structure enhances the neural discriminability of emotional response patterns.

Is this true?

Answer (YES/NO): NO